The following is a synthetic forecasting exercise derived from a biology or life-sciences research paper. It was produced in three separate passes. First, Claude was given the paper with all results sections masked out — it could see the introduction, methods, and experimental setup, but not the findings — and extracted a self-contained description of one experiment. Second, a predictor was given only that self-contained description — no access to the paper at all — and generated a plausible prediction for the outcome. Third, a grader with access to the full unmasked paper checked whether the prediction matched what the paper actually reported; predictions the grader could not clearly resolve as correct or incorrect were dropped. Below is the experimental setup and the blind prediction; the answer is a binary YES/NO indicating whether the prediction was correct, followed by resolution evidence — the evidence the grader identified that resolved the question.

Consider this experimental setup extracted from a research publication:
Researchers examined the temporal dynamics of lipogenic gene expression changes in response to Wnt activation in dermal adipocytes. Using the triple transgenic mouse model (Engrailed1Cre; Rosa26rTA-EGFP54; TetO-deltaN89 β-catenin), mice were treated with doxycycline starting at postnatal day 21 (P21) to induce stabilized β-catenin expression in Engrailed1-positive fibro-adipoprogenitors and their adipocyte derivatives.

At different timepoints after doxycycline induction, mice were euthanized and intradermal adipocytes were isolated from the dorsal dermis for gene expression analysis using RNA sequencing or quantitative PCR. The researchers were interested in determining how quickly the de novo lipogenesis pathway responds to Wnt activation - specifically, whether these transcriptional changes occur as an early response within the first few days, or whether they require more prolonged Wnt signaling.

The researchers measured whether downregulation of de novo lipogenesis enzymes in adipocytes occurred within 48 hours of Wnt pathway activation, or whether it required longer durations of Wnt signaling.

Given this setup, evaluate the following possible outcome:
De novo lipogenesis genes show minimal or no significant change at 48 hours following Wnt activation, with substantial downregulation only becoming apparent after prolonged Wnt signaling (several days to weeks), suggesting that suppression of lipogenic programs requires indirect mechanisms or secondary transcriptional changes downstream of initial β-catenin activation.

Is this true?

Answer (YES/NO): NO